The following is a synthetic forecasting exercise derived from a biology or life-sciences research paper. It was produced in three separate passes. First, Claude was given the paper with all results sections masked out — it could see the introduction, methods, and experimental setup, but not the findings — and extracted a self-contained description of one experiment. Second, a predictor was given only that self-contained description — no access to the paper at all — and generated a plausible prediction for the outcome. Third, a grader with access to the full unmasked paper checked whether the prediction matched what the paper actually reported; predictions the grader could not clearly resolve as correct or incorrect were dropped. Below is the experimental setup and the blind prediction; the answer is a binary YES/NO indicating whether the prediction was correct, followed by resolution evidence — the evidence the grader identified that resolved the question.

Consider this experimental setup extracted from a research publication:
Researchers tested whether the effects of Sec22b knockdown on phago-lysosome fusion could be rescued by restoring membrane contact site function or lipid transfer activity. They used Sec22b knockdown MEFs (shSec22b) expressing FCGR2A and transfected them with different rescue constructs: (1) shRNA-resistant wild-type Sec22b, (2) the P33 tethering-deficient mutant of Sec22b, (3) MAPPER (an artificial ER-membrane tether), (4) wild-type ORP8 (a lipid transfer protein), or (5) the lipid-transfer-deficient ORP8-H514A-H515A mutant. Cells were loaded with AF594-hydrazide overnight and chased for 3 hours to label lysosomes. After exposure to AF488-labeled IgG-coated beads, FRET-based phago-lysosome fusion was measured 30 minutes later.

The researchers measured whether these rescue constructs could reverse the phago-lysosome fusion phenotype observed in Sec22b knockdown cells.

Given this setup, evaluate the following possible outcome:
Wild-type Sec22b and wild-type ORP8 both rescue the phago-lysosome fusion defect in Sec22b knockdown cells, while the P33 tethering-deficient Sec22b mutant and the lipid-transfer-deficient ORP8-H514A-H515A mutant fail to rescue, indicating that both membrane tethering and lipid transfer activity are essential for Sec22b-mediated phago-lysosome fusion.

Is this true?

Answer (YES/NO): YES